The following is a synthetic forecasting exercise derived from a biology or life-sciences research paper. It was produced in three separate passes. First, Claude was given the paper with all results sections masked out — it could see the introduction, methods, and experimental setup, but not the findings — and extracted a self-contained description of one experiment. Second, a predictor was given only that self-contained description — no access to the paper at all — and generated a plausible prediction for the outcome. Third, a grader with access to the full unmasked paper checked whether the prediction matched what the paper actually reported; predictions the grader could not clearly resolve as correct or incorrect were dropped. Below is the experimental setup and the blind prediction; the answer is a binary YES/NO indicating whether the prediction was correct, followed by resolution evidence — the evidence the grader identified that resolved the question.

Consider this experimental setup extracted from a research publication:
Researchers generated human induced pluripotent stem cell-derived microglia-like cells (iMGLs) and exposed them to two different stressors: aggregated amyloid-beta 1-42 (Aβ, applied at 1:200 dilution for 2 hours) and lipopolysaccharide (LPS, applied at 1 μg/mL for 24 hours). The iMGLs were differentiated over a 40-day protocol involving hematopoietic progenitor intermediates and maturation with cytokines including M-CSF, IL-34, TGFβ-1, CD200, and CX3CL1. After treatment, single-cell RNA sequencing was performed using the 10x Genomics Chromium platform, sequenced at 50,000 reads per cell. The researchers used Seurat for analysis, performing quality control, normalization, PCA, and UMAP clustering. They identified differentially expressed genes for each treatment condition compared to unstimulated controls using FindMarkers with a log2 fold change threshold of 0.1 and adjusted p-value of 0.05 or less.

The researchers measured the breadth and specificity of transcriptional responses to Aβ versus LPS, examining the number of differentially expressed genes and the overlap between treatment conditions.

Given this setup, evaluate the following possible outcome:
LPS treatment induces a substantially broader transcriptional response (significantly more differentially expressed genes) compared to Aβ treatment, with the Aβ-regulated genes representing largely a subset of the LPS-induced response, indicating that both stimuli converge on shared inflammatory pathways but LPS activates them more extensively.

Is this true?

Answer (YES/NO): NO